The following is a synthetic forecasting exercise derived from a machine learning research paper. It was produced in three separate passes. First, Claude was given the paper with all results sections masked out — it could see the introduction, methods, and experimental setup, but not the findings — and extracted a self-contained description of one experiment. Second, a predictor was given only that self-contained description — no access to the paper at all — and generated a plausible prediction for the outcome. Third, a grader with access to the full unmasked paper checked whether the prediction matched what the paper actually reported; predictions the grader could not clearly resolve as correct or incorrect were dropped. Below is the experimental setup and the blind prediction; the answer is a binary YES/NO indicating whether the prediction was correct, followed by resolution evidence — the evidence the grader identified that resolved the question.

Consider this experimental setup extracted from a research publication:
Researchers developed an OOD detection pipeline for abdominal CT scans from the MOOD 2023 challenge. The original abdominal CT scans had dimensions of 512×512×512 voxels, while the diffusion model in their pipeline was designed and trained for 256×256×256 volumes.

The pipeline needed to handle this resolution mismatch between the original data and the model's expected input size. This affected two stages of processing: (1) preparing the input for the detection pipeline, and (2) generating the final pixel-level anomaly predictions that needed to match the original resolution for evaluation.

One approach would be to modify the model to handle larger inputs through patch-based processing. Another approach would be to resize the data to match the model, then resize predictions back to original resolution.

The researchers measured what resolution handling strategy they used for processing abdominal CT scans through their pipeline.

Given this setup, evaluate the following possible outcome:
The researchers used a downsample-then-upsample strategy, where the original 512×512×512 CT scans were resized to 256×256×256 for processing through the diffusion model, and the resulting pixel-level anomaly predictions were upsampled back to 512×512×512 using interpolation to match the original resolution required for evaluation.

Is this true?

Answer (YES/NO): YES